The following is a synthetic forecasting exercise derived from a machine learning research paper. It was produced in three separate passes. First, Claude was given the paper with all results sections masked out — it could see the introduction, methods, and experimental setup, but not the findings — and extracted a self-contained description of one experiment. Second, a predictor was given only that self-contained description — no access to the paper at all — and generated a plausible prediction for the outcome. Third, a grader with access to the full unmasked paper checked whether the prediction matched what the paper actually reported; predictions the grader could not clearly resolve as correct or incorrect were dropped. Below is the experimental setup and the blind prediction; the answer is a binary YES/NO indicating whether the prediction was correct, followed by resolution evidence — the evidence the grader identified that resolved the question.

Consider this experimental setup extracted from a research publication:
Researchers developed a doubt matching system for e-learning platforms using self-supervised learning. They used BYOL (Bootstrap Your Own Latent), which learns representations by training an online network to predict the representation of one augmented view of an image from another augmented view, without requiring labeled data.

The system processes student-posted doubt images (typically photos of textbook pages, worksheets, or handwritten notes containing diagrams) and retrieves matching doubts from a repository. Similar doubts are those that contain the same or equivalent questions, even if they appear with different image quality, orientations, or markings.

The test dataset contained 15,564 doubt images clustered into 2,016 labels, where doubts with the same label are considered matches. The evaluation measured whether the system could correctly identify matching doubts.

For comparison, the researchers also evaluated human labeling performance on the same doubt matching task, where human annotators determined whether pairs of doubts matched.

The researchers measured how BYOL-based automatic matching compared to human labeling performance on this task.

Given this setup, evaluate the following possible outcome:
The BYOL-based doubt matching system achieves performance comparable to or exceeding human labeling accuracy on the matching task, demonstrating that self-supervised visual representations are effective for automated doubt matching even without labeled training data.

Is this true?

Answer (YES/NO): YES